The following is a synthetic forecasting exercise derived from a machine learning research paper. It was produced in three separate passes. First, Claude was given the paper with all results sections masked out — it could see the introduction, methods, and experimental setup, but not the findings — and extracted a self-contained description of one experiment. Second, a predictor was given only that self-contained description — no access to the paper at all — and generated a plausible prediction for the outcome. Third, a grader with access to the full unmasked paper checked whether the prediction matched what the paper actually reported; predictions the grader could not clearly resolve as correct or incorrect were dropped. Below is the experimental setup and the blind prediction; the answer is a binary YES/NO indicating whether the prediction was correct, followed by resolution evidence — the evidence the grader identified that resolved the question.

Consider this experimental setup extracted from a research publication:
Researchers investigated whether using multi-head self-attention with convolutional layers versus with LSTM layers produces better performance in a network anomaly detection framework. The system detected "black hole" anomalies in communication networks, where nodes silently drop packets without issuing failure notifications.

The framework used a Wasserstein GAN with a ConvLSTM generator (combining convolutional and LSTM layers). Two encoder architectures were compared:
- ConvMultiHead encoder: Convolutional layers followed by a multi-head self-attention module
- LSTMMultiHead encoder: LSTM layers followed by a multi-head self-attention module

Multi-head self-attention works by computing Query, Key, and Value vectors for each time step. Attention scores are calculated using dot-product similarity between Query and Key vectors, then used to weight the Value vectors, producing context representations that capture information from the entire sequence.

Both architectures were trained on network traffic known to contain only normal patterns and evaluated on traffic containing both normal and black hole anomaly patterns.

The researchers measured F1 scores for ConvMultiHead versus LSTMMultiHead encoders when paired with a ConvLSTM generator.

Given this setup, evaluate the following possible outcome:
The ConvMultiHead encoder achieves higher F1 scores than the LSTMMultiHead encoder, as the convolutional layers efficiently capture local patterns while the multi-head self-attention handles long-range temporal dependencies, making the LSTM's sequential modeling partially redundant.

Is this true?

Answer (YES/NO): NO